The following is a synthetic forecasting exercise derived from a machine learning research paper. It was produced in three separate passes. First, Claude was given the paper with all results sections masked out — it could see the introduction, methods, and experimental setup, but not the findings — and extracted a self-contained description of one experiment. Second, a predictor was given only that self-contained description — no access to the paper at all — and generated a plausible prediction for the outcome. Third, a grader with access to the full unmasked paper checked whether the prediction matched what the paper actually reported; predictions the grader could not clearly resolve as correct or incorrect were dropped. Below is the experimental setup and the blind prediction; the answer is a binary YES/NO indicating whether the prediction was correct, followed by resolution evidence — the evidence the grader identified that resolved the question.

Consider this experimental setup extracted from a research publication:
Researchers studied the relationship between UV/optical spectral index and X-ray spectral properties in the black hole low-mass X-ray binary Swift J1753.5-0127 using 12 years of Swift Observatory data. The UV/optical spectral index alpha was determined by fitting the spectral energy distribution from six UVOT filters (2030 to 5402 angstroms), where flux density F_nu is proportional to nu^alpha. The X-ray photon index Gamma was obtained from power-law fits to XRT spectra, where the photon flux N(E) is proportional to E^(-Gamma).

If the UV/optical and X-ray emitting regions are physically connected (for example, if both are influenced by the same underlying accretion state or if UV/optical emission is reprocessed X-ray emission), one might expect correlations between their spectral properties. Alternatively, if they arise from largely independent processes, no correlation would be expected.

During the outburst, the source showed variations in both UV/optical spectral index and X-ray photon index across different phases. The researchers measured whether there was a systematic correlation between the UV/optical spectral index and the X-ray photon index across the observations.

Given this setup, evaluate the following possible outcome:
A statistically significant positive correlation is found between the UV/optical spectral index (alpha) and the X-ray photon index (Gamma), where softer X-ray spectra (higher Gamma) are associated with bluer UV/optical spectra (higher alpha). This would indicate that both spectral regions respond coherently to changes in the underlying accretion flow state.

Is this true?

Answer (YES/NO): NO